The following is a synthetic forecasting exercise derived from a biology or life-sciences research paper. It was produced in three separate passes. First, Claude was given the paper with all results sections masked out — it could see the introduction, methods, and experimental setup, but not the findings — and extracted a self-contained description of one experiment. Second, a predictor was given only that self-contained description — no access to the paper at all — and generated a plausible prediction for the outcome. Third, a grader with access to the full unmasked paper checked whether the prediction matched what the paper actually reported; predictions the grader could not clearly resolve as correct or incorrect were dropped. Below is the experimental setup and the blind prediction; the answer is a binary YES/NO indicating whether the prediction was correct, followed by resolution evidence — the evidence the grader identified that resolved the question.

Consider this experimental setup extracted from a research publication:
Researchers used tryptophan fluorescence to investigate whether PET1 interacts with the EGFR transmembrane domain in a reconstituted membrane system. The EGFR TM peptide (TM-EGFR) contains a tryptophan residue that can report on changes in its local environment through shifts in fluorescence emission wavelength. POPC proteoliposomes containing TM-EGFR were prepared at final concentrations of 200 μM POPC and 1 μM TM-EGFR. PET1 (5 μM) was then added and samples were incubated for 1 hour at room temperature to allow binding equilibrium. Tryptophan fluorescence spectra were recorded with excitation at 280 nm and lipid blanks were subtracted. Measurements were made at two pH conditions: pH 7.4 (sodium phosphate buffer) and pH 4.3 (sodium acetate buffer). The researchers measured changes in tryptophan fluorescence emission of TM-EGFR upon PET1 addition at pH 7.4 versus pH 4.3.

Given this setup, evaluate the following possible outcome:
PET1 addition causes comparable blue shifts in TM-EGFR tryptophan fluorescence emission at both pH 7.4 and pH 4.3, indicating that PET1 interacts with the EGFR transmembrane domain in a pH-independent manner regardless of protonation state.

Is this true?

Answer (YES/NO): NO